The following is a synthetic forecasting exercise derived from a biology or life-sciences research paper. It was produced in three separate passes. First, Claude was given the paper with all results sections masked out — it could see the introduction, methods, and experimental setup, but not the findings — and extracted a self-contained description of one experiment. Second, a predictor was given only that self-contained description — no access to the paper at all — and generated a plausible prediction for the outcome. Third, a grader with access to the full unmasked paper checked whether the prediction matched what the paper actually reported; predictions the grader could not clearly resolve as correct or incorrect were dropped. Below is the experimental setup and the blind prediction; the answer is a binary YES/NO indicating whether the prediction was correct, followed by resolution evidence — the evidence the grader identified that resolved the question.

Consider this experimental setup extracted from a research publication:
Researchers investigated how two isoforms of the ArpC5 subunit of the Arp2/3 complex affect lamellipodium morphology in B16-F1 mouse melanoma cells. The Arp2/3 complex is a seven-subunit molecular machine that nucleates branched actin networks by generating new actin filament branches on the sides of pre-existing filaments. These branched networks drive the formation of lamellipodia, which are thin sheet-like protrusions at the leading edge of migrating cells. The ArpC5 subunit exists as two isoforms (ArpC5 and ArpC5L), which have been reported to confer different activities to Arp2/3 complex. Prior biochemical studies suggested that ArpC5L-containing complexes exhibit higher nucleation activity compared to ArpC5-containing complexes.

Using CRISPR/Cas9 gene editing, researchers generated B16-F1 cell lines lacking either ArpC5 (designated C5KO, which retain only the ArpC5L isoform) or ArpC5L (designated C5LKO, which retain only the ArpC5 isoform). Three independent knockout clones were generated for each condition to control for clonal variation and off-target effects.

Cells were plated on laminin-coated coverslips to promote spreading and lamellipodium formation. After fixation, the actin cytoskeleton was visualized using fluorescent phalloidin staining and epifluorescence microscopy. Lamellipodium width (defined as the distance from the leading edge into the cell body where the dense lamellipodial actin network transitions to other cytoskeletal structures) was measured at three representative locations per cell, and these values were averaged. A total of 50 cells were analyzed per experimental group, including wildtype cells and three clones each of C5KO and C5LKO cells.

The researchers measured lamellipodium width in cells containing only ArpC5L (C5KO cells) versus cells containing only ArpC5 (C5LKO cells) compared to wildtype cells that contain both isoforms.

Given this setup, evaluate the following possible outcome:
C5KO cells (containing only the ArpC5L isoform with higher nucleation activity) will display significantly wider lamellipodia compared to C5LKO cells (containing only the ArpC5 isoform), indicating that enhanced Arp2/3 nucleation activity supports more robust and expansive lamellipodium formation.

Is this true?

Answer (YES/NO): NO